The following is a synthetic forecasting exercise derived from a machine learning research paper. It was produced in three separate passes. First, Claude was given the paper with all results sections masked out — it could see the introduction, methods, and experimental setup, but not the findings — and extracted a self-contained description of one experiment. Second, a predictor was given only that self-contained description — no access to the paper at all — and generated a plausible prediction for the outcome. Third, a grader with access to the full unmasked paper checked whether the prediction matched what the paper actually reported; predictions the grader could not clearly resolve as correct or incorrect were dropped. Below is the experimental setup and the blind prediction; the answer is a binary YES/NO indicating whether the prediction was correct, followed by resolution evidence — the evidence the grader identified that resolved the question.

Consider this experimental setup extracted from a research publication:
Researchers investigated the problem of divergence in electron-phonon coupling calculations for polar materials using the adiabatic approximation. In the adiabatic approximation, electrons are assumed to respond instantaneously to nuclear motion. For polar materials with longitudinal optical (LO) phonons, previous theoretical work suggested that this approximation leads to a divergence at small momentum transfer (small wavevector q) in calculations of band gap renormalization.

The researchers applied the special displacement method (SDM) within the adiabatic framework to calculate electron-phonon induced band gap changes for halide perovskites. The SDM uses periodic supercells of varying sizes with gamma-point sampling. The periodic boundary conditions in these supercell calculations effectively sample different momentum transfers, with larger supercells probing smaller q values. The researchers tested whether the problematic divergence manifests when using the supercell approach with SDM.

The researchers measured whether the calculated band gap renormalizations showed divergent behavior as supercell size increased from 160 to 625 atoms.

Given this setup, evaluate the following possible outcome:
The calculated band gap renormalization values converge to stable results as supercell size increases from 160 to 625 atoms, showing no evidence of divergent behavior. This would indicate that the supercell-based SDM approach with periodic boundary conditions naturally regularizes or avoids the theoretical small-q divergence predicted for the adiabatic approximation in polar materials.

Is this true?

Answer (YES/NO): YES